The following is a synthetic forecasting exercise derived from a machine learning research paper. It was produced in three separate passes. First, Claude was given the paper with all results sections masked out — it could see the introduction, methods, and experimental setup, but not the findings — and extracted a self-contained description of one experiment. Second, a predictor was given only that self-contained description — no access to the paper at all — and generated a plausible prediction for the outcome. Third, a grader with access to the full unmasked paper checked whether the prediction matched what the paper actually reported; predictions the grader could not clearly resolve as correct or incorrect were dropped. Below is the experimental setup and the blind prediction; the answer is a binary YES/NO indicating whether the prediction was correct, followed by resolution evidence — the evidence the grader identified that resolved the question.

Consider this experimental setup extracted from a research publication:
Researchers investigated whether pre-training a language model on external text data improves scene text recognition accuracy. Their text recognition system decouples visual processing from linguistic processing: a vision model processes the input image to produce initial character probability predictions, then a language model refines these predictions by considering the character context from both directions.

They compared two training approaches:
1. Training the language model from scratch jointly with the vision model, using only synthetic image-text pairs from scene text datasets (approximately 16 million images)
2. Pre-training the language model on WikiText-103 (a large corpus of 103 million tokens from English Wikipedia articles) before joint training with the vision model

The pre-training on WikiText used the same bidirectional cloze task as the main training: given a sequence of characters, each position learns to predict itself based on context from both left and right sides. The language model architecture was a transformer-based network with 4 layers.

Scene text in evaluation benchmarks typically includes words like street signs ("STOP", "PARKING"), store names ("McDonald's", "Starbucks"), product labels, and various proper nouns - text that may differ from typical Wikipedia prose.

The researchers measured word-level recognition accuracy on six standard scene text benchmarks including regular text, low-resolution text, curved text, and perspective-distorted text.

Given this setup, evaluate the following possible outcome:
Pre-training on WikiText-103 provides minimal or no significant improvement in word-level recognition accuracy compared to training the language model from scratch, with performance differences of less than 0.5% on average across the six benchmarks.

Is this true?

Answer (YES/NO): YES